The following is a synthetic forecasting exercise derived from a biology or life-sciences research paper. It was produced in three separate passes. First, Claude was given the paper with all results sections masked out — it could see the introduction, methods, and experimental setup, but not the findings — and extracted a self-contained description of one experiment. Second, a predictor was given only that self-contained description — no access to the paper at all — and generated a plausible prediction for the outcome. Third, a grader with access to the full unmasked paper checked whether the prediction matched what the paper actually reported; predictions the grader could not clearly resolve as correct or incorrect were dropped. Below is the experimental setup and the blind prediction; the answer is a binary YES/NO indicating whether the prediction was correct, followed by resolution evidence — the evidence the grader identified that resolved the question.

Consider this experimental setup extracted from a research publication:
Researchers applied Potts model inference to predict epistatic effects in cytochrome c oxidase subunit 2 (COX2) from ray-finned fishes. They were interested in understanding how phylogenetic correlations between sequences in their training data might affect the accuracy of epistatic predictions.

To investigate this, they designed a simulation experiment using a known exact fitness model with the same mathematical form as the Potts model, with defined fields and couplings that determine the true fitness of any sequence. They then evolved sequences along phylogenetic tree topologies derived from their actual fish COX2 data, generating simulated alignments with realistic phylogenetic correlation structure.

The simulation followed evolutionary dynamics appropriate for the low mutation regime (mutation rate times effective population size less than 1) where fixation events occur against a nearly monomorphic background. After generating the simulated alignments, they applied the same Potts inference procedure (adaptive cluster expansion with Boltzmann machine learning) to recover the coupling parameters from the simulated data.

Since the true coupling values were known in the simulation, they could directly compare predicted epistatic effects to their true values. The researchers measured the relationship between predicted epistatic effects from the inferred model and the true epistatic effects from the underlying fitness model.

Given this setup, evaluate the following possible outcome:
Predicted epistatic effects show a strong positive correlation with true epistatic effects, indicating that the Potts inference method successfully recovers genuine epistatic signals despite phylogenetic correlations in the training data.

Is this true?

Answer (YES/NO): YES